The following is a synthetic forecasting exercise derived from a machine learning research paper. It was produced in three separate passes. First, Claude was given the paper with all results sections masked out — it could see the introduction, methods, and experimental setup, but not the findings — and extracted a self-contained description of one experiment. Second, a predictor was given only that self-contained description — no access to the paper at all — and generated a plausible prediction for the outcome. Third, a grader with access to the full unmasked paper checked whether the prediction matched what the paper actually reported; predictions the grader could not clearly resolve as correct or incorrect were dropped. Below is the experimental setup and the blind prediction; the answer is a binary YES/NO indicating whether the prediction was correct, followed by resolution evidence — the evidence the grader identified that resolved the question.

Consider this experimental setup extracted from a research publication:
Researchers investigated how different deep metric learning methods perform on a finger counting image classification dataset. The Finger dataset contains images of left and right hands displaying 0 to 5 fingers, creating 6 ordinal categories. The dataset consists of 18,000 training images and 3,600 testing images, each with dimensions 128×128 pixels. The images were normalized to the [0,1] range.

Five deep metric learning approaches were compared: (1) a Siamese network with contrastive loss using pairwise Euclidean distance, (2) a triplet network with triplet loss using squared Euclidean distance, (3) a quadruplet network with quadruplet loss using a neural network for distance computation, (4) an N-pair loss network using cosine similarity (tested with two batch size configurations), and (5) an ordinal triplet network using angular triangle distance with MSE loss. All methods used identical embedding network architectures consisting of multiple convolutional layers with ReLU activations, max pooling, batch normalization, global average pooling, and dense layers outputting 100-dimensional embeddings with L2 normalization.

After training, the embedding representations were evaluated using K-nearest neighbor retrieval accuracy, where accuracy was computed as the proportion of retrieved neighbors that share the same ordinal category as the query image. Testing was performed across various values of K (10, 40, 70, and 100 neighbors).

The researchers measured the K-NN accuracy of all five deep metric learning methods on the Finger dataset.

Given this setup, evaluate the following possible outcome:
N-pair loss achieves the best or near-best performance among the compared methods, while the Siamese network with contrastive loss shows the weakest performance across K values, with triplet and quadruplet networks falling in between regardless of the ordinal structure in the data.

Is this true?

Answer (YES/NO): NO